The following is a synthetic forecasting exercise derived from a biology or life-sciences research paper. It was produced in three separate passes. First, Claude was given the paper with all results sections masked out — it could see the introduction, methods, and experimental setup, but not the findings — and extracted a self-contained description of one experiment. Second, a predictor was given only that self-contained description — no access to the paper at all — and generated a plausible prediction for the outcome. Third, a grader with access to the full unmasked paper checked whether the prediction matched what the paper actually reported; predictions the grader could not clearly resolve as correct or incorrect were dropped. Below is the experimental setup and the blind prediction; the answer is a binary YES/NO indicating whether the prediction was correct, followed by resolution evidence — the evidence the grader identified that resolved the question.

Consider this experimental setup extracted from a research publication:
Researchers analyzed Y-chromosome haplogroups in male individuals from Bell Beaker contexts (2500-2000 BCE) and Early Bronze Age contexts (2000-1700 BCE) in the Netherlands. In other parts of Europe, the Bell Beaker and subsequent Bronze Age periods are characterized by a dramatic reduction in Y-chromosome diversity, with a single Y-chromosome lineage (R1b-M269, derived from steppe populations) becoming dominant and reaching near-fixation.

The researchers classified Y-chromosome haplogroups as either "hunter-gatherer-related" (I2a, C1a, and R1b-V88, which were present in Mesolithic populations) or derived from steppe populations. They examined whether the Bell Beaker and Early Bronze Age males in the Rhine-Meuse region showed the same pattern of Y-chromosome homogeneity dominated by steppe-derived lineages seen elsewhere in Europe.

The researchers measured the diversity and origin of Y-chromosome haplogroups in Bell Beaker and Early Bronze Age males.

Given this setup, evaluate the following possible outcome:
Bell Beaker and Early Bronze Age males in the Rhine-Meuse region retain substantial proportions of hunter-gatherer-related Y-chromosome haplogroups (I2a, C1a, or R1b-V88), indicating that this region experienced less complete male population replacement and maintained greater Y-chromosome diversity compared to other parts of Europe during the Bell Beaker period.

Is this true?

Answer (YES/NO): NO